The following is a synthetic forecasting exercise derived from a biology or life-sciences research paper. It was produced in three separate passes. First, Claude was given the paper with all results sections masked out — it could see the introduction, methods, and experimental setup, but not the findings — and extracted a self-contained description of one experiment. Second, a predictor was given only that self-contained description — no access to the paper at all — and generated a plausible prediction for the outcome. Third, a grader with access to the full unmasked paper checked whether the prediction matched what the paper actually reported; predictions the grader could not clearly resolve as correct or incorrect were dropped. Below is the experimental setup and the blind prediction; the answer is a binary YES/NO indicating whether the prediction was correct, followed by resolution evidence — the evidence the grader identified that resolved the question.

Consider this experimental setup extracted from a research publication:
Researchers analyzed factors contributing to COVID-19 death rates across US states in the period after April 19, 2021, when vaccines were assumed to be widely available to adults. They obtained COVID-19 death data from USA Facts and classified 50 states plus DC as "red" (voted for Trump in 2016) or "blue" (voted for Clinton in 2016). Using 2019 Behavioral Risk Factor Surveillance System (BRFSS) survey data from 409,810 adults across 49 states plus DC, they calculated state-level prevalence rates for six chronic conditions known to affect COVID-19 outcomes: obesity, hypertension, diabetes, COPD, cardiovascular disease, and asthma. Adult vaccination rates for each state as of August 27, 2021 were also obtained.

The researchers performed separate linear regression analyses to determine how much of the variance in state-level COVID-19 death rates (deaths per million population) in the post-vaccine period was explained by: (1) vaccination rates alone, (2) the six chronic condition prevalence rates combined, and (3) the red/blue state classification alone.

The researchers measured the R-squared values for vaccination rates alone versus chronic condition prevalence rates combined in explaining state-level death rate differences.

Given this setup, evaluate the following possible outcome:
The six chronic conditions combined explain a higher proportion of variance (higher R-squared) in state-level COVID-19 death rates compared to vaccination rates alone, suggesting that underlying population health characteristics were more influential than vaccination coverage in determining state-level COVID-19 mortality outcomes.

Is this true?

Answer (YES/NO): NO